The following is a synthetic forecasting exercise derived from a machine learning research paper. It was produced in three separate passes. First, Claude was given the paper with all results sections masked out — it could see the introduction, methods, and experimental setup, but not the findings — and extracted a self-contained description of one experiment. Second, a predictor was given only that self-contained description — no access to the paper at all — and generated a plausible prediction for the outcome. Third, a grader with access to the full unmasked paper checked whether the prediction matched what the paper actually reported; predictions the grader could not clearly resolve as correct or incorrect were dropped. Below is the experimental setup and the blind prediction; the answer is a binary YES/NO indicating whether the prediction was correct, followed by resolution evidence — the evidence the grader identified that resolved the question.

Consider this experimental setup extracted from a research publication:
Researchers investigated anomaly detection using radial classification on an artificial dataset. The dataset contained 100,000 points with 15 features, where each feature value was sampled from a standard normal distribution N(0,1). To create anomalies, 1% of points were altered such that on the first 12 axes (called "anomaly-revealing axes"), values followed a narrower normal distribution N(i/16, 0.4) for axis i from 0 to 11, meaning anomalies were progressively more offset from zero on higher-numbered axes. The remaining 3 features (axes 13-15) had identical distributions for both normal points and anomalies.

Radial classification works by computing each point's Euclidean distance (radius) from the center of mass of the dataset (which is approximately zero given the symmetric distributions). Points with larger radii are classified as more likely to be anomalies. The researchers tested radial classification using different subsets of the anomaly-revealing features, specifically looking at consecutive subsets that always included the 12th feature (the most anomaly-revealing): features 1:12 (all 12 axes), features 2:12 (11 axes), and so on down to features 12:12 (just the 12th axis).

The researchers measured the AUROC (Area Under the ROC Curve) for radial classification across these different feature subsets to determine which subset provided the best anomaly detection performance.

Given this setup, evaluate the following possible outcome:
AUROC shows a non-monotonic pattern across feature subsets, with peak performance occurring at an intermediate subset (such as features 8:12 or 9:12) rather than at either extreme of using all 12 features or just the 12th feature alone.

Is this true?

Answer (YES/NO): YES